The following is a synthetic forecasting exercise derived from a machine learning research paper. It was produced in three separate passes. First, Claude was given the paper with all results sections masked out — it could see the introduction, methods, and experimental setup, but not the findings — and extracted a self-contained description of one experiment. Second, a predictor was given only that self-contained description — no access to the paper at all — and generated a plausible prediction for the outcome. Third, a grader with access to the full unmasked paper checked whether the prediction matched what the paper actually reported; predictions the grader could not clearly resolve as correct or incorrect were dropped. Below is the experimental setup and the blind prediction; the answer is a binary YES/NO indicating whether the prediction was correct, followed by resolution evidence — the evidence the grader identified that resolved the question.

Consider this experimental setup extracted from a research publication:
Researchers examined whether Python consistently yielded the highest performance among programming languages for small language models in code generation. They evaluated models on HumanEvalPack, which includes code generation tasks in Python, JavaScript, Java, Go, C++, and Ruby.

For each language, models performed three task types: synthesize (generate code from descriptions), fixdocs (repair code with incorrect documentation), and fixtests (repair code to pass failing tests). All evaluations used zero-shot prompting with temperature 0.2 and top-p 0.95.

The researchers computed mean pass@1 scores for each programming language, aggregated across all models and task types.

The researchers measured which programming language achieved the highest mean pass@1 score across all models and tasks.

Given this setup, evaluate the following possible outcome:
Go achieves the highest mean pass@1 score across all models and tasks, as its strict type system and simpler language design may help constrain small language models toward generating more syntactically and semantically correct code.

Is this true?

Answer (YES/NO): NO